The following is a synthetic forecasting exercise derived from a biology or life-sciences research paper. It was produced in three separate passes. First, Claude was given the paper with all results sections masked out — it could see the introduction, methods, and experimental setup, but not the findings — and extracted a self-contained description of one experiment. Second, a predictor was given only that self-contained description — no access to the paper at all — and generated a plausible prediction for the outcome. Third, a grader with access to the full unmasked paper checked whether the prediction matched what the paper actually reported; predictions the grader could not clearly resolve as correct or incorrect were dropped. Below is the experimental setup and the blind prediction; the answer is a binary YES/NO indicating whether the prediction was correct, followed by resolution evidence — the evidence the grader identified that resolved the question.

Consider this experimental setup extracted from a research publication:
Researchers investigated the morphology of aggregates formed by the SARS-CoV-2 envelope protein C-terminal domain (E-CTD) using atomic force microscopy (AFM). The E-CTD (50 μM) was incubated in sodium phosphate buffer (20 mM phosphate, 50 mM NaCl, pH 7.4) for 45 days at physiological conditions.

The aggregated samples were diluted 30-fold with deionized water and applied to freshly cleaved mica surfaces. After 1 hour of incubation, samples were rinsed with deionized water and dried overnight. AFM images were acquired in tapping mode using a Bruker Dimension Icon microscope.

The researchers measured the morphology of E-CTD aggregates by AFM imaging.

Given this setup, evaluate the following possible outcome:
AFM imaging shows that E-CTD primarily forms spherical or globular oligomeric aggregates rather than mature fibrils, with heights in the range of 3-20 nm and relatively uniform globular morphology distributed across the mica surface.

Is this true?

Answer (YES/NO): NO